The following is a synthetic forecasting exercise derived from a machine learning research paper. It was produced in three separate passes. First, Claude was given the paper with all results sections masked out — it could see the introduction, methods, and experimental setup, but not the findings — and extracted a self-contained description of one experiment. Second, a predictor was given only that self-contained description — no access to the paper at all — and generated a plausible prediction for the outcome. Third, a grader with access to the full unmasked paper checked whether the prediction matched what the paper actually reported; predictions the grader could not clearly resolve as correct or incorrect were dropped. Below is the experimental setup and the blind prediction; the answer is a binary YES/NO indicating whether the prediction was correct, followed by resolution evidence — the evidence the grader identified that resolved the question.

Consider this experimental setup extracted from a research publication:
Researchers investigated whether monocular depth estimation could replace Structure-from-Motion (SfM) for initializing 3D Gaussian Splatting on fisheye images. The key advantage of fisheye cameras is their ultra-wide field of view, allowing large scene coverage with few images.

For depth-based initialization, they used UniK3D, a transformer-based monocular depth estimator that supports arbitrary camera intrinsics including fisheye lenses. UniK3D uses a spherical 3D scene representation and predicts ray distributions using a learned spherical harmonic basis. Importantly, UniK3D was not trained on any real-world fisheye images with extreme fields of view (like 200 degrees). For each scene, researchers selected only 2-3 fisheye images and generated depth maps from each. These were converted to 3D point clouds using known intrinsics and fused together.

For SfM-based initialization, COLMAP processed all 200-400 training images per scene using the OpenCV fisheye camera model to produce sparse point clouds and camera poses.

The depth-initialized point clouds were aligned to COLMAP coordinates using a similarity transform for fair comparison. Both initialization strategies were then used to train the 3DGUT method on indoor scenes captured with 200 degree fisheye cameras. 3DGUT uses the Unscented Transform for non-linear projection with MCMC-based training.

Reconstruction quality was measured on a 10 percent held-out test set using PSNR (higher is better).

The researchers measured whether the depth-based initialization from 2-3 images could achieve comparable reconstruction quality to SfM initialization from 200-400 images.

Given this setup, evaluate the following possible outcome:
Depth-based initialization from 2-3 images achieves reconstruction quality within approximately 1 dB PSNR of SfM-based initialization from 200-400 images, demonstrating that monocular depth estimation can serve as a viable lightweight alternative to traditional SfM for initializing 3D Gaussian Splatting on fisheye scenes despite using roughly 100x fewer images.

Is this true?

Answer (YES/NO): NO